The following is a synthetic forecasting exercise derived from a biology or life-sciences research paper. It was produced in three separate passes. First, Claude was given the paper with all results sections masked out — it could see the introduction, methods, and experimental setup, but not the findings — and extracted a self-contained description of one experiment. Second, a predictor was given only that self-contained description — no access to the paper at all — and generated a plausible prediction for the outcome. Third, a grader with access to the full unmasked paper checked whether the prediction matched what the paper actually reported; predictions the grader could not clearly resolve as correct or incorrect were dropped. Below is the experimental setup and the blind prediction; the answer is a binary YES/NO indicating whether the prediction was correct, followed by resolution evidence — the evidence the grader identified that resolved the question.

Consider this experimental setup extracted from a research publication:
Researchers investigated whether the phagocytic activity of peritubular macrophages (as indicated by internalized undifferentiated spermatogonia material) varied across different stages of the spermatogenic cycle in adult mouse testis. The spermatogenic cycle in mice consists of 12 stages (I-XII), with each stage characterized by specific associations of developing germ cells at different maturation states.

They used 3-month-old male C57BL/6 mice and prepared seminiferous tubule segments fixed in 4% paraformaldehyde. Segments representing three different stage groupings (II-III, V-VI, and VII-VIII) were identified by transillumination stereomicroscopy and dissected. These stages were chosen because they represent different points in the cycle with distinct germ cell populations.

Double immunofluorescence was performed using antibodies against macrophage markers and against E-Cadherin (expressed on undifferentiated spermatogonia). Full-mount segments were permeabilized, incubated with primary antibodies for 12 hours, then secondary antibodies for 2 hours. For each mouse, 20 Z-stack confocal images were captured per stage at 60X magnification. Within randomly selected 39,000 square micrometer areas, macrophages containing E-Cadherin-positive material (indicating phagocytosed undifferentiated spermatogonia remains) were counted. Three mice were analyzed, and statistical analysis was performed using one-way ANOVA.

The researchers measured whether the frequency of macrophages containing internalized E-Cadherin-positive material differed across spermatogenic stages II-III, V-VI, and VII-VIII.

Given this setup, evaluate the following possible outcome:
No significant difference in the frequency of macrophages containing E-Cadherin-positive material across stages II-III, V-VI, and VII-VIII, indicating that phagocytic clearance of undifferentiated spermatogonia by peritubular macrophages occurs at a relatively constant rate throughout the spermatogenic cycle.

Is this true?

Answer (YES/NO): YES